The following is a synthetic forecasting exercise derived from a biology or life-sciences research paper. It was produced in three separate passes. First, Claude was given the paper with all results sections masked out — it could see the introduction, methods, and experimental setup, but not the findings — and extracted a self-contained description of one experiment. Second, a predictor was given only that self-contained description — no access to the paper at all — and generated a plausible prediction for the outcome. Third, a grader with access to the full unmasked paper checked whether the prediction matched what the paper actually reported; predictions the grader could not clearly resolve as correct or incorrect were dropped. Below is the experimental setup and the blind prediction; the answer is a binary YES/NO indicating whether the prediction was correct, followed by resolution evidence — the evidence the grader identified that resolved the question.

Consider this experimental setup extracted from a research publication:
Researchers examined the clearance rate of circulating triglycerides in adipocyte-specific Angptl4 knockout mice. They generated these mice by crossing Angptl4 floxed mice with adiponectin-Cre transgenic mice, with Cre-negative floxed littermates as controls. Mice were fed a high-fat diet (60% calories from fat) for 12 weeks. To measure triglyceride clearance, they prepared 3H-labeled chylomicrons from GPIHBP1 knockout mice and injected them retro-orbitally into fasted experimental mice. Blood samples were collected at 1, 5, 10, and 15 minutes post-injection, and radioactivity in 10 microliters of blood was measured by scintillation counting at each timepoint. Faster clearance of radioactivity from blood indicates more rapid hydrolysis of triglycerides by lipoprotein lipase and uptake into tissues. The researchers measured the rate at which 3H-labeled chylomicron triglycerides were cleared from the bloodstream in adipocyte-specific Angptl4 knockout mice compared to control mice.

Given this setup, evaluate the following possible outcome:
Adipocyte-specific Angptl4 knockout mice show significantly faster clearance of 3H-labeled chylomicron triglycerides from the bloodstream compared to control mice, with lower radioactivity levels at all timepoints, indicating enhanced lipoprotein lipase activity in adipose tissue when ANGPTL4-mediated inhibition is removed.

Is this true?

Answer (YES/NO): NO